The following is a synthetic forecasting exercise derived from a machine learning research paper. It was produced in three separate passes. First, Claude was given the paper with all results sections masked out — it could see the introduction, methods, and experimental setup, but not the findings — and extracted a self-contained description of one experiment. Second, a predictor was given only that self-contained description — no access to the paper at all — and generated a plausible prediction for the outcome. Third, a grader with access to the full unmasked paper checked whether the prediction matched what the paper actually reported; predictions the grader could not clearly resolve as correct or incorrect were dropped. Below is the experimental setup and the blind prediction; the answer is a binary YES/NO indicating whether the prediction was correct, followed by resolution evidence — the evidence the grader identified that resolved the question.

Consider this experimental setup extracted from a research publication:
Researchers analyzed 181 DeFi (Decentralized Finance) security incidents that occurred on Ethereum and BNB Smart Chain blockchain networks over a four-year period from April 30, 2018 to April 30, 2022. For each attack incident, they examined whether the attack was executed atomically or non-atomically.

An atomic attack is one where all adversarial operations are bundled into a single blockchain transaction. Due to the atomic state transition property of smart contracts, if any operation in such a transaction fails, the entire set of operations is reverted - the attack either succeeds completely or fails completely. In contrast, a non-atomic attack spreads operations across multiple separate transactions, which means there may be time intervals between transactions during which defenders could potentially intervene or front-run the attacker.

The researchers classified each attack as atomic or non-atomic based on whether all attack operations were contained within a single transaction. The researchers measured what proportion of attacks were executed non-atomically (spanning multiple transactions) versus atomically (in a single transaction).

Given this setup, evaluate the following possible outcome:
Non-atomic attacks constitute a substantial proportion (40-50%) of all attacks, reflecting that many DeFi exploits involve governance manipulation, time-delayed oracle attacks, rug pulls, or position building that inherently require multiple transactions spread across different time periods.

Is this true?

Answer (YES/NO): NO